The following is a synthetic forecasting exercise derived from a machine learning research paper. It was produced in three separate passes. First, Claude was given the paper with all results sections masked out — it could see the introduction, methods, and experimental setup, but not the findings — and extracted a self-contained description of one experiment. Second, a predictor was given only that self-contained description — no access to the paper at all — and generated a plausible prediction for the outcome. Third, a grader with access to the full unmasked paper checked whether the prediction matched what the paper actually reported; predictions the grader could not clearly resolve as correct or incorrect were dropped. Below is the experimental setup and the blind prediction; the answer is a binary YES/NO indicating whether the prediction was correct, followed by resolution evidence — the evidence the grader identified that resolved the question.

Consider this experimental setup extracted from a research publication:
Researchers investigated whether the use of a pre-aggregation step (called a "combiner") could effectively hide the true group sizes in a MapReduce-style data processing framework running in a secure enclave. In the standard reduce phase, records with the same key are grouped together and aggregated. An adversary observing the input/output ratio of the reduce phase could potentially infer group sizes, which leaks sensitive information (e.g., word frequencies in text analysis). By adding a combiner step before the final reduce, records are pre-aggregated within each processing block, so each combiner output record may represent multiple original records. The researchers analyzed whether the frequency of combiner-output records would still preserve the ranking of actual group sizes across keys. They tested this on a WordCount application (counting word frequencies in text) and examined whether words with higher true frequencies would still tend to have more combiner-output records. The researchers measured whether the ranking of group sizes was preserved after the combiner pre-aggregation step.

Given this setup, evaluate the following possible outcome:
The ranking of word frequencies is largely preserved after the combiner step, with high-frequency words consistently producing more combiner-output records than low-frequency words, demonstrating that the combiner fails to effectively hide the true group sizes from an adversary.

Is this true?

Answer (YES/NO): NO